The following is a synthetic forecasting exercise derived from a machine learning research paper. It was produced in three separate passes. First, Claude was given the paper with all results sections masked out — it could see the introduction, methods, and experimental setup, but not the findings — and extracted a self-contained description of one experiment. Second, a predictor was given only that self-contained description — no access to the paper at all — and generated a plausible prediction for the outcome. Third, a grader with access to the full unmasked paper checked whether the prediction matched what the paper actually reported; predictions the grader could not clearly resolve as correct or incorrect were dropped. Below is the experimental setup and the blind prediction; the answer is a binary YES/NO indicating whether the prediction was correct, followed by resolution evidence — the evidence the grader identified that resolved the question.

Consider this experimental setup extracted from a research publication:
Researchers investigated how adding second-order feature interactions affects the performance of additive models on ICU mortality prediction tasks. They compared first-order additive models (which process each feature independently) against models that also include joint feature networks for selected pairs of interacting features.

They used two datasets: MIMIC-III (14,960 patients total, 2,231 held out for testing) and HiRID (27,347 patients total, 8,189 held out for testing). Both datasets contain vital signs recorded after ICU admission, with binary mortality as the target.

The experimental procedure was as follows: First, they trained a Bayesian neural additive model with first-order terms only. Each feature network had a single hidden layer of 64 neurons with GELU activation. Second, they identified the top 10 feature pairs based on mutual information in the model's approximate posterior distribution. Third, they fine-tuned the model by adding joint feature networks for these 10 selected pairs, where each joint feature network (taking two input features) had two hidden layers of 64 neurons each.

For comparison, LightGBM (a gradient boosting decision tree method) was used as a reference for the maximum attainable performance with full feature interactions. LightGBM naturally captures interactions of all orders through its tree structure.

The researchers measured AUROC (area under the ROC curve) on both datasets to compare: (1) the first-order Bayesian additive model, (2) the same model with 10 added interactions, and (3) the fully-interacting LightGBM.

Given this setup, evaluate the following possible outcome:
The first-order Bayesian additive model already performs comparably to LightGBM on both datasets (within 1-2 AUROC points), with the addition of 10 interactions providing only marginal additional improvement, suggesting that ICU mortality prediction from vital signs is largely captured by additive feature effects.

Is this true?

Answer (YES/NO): NO